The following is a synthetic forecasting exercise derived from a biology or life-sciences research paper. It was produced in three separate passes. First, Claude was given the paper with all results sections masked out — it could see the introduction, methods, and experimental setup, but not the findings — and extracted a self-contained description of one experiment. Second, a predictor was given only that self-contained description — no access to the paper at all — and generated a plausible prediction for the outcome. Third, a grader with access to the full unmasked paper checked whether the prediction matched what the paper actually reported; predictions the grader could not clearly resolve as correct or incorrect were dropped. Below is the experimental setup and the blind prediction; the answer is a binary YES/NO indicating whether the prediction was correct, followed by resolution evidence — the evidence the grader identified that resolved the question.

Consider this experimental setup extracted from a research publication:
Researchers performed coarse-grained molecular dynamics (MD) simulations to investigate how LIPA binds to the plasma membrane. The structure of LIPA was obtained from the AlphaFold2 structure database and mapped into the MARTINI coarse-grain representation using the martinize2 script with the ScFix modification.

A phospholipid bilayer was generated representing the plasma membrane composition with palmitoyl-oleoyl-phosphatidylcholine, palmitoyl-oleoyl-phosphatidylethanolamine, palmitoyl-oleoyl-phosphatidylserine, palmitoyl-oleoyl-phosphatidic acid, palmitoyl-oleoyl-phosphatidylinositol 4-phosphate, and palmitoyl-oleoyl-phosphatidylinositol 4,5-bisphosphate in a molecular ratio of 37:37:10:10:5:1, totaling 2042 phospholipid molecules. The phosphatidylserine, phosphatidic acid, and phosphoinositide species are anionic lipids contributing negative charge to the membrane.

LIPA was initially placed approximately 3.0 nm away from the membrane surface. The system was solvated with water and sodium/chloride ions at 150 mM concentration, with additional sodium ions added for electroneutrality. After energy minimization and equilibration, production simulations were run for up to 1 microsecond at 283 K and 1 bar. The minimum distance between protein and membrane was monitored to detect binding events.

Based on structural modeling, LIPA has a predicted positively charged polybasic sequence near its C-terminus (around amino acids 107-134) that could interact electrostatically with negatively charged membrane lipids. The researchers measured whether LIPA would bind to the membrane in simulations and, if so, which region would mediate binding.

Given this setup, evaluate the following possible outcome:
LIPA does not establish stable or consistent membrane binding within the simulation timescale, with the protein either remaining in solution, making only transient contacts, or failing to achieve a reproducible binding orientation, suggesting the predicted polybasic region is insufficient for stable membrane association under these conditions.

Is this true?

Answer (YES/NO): NO